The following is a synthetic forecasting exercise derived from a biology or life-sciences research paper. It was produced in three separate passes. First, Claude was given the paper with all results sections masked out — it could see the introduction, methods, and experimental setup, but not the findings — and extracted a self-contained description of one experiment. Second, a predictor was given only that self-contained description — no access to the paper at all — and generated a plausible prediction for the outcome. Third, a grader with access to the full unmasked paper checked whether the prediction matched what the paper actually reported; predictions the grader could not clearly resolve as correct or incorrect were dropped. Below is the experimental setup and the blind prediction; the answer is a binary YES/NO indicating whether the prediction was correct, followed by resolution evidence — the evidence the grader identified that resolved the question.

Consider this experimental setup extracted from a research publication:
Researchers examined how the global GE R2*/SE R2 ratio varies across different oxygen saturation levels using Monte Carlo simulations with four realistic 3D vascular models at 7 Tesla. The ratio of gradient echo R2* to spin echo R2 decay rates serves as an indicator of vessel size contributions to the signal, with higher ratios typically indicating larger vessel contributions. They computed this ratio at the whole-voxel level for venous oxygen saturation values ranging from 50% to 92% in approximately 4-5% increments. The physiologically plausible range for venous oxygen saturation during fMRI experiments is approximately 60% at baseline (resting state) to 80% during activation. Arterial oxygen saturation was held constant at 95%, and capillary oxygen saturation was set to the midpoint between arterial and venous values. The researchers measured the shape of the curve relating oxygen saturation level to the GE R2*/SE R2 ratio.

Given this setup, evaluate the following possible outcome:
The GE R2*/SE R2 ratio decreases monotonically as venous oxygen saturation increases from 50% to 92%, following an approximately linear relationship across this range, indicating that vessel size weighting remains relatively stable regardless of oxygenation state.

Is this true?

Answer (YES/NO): NO